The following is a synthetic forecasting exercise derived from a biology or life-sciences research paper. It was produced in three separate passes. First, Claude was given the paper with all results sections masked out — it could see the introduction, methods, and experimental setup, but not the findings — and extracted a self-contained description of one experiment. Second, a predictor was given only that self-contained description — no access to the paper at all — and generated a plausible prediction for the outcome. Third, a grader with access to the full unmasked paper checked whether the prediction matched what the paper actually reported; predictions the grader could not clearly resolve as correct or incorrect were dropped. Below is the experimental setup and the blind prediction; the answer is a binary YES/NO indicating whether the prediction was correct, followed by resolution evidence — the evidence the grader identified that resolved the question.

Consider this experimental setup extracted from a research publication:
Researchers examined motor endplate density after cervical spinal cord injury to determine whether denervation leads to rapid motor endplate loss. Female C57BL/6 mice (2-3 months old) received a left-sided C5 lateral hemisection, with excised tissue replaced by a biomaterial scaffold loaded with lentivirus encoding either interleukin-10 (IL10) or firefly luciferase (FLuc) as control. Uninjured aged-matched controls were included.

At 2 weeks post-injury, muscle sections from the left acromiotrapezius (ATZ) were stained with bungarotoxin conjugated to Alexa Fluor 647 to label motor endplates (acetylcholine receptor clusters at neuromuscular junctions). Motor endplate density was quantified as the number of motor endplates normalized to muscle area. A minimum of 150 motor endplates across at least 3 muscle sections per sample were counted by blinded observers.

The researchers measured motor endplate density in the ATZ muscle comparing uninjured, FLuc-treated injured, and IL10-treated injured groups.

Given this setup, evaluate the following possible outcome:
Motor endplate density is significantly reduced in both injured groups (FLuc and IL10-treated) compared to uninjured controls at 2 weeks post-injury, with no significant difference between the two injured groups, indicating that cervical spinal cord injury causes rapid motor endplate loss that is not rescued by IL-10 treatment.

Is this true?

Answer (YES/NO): NO